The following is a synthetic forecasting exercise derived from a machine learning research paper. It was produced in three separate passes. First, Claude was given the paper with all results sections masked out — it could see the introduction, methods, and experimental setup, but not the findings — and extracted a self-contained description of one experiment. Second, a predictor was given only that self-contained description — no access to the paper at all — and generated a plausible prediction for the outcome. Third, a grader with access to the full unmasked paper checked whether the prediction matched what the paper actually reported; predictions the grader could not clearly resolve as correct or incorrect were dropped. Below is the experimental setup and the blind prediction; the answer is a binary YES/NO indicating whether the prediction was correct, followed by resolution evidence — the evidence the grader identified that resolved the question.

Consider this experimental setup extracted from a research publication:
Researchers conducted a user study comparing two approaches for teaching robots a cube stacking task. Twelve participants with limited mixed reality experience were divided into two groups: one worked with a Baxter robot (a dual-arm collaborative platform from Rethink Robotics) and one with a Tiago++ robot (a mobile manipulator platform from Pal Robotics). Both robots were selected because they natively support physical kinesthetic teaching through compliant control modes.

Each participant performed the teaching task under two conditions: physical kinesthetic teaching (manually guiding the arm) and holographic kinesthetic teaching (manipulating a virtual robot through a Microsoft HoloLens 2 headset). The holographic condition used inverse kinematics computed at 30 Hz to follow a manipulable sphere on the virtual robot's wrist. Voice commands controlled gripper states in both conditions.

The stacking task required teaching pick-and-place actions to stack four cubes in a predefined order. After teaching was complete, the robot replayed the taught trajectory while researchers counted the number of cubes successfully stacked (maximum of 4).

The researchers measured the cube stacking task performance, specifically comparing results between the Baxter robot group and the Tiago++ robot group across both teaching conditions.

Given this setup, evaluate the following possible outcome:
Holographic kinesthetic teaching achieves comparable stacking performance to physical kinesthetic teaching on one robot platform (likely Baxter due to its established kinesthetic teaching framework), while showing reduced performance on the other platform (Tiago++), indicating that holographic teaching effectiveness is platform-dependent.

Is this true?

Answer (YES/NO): NO